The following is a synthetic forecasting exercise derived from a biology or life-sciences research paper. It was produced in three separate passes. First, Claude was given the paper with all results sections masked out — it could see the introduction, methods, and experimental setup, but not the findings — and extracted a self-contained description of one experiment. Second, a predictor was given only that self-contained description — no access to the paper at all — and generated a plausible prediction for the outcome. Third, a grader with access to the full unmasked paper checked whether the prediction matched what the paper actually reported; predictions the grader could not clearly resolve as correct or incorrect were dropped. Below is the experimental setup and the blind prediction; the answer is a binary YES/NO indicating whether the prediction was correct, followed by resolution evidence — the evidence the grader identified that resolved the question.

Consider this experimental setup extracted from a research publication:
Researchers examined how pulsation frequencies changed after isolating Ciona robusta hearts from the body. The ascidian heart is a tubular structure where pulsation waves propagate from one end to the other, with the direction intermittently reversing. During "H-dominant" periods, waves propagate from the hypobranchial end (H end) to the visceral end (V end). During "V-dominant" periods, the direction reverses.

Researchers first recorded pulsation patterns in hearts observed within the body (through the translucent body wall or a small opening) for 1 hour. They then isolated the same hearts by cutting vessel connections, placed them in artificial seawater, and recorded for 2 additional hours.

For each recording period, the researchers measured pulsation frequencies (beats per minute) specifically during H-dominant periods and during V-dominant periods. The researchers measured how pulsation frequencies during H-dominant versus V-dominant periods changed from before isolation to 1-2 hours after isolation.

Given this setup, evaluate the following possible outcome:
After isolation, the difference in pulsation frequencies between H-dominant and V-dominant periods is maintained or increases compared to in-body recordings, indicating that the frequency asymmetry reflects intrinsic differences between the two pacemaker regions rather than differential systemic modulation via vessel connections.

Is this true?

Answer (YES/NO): NO